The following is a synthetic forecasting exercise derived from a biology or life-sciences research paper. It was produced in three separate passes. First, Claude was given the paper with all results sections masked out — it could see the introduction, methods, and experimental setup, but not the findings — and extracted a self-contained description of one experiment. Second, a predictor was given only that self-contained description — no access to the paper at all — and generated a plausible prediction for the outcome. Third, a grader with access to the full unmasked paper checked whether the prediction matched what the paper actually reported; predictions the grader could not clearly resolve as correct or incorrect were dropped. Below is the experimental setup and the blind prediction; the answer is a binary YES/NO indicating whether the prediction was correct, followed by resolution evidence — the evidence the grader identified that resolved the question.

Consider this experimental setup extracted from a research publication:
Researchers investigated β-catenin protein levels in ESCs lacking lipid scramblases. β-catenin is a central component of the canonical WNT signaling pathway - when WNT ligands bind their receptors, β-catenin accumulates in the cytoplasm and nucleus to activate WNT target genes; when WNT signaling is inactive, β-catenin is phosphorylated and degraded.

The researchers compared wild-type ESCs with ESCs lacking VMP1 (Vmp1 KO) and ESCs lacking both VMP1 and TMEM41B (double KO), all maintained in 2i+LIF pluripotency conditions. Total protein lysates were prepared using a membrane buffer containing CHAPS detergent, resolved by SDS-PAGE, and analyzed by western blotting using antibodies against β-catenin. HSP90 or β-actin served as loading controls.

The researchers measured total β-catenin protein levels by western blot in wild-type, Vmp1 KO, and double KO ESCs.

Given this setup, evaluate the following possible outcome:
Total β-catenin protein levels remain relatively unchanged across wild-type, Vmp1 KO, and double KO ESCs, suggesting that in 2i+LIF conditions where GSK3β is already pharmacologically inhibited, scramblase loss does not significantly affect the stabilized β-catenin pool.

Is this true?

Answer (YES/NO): NO